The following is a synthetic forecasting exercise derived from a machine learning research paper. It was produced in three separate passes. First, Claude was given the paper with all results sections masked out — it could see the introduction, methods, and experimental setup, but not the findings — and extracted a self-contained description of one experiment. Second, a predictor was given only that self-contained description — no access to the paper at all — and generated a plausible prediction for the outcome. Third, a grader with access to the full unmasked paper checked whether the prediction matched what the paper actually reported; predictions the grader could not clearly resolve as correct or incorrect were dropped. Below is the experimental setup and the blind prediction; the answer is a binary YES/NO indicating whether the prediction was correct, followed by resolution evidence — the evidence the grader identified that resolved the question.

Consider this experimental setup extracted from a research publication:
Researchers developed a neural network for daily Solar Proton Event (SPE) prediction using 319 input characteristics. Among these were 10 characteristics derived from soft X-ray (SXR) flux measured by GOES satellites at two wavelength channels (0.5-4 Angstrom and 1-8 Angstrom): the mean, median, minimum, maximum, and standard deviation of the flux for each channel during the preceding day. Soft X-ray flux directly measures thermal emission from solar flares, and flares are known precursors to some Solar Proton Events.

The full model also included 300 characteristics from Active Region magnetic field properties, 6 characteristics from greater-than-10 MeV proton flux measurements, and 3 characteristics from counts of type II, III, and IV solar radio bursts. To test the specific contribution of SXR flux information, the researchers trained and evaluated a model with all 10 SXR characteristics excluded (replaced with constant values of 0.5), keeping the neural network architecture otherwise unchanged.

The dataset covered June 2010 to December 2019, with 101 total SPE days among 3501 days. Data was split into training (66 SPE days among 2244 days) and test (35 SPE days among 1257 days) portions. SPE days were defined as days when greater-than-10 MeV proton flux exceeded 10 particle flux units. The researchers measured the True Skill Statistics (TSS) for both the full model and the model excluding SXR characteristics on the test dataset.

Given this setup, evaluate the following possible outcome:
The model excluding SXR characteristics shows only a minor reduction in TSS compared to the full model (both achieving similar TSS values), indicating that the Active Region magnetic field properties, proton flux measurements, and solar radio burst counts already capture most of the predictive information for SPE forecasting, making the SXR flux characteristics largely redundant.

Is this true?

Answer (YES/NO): NO